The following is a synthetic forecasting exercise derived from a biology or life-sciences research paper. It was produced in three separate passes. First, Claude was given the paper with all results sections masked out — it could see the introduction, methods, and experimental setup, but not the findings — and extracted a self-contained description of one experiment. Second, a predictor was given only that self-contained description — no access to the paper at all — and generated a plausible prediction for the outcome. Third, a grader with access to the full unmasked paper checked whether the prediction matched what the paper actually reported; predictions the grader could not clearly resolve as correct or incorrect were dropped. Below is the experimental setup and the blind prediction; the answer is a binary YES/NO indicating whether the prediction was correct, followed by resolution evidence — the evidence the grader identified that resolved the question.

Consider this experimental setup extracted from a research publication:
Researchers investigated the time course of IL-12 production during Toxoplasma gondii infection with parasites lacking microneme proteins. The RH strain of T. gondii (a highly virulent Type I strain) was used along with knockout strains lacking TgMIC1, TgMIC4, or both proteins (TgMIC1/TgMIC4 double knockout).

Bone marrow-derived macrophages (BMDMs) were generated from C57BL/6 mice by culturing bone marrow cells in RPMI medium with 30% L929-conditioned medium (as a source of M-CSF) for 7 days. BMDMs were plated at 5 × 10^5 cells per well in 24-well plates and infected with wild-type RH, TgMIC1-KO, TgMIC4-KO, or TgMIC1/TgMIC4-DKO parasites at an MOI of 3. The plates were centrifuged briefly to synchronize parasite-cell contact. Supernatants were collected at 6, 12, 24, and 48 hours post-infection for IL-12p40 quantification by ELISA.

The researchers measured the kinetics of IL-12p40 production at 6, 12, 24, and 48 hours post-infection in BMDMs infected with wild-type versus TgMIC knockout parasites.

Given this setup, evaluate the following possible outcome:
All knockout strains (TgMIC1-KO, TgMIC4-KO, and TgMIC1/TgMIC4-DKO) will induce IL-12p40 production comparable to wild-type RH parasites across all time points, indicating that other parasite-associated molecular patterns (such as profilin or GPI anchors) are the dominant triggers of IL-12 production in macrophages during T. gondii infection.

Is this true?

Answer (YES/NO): NO